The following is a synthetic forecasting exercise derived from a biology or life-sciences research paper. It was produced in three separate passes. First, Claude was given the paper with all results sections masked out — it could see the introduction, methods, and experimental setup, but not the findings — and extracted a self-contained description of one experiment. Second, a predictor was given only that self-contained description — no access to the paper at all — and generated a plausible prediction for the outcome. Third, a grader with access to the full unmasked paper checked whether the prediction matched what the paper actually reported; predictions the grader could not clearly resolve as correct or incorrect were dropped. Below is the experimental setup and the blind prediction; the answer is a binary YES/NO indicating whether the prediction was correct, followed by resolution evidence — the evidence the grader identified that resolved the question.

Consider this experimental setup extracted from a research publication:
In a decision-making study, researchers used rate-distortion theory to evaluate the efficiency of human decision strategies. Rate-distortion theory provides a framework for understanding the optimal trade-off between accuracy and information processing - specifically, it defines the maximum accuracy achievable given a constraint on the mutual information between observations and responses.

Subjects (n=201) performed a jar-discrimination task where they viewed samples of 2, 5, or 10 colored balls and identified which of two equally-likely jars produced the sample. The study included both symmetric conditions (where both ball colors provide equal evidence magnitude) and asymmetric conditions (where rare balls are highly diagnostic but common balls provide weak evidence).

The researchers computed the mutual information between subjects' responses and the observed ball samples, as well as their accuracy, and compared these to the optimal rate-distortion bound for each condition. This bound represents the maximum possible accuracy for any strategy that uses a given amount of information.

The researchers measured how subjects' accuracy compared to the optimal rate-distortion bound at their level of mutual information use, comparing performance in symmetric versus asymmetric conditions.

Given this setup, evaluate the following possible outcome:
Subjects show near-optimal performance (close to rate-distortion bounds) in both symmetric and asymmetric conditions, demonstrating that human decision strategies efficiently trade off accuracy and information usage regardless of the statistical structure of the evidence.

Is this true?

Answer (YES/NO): NO